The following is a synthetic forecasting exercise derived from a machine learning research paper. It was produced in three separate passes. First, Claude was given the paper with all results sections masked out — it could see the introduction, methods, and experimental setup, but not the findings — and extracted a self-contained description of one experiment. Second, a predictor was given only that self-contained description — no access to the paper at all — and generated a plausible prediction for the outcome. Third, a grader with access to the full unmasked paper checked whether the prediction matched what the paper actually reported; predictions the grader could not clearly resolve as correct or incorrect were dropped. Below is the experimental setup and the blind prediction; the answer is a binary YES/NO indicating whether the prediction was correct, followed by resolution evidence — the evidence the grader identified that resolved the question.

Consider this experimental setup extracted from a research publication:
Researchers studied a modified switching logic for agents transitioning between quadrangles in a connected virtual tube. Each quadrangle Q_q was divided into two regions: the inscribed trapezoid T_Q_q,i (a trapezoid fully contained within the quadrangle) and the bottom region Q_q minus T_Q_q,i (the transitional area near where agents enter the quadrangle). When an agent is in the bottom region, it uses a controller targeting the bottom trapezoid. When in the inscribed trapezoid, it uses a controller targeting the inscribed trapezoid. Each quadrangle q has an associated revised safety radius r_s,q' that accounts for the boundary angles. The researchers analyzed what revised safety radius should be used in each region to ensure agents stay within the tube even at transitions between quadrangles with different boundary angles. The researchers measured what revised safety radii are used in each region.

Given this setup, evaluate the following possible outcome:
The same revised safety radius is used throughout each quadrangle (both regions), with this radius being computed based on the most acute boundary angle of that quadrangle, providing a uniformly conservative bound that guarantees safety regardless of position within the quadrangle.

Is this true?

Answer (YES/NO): NO